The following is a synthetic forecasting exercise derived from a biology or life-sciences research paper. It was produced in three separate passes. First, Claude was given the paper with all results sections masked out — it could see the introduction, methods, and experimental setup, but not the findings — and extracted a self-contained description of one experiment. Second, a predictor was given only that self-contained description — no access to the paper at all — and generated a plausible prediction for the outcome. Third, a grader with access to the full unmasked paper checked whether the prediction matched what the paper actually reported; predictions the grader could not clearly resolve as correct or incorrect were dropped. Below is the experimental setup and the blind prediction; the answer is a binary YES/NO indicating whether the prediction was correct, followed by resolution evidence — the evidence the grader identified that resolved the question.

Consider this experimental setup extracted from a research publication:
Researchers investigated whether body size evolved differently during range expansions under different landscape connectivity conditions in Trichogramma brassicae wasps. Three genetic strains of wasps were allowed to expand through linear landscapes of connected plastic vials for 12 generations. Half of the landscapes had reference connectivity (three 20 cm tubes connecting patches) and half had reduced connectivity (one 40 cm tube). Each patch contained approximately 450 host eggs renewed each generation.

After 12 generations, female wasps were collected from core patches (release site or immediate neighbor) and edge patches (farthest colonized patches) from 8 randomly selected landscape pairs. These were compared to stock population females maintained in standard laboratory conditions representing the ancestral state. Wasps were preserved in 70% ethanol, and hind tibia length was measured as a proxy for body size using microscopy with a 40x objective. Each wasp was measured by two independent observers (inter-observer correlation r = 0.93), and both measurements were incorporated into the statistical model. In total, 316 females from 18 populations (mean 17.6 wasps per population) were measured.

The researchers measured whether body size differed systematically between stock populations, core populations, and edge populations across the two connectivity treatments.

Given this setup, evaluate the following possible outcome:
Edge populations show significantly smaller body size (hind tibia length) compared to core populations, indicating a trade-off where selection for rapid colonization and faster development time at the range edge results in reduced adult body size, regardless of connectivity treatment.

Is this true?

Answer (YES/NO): NO